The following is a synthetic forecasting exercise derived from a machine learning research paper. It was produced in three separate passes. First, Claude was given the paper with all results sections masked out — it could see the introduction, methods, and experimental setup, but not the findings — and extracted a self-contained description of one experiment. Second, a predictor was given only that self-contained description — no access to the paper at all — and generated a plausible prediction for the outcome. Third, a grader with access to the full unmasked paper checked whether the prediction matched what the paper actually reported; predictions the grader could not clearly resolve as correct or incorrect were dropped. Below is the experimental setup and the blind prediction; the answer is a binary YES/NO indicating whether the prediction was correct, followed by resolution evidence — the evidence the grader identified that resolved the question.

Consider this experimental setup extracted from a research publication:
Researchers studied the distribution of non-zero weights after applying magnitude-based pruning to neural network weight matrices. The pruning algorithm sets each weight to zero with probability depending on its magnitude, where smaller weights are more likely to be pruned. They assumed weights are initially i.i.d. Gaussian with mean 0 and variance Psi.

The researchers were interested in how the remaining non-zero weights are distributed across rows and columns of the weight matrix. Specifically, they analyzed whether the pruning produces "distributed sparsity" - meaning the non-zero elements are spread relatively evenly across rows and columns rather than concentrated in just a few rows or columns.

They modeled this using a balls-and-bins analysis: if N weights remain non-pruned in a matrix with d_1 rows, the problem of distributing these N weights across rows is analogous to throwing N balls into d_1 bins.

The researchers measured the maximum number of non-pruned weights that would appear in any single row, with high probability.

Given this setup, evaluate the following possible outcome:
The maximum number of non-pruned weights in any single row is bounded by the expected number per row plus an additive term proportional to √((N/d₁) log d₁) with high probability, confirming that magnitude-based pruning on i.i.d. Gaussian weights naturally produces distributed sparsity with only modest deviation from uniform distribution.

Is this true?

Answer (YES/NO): NO